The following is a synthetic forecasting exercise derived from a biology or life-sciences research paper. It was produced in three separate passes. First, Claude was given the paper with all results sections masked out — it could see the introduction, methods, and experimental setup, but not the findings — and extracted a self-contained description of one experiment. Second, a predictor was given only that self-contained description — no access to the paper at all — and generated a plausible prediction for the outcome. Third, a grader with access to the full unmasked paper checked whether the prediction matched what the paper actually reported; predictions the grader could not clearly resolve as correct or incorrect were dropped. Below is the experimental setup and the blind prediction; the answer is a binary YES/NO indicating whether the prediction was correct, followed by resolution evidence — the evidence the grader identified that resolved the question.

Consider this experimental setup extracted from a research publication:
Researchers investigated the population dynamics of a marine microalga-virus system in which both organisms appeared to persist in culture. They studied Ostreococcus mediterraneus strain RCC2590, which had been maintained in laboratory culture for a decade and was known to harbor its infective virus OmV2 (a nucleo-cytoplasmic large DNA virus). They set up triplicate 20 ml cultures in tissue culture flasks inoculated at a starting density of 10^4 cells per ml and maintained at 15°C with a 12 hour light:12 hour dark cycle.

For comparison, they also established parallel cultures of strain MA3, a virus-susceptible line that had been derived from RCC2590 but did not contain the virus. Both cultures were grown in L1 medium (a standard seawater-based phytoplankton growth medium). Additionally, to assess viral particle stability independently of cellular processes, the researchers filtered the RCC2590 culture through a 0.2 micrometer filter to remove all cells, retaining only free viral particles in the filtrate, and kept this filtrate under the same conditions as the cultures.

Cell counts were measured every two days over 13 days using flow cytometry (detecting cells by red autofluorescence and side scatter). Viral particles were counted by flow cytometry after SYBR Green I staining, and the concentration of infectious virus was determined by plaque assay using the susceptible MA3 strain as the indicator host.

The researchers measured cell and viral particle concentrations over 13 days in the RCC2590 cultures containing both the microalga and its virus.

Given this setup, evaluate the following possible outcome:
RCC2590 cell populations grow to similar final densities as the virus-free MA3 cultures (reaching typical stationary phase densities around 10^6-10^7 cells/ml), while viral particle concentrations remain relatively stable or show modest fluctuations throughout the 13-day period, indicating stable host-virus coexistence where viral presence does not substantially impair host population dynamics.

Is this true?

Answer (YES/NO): NO